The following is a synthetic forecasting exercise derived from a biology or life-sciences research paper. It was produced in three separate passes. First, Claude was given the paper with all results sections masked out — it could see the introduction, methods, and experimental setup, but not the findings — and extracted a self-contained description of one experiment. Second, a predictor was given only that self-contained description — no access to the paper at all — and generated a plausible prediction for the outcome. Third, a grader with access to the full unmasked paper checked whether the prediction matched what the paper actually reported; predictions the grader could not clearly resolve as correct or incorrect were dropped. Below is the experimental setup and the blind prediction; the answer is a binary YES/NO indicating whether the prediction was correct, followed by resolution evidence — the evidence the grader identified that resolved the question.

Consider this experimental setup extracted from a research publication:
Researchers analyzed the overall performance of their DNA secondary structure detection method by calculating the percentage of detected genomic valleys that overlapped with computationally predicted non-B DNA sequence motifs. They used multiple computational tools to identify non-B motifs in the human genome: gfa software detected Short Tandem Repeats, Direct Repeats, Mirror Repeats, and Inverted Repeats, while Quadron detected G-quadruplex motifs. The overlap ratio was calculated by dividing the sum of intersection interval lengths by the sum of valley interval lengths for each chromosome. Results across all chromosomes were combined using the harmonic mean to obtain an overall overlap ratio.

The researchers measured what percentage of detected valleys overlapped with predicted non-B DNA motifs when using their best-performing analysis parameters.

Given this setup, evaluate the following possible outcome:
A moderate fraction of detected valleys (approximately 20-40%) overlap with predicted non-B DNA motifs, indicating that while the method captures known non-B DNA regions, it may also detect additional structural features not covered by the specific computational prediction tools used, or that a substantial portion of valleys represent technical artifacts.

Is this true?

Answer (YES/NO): NO